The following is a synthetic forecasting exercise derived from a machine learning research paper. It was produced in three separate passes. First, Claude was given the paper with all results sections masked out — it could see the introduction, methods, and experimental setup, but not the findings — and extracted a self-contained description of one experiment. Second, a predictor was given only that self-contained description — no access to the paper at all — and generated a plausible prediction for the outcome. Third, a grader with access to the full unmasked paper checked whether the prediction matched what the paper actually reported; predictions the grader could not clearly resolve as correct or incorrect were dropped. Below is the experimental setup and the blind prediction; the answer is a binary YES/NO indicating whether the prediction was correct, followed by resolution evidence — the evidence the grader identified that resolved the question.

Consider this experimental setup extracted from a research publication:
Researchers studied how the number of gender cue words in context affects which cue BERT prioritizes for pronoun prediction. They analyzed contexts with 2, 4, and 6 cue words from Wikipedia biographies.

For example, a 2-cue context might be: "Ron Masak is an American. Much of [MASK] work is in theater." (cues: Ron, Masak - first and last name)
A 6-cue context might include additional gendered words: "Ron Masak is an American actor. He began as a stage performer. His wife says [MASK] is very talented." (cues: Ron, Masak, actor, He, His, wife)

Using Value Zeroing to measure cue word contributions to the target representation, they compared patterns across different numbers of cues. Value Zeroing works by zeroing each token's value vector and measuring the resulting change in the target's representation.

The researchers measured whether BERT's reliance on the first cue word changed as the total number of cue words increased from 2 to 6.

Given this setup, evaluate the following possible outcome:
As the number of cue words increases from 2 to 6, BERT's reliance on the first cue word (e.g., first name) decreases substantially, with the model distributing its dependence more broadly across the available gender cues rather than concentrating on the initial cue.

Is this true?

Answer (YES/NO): NO